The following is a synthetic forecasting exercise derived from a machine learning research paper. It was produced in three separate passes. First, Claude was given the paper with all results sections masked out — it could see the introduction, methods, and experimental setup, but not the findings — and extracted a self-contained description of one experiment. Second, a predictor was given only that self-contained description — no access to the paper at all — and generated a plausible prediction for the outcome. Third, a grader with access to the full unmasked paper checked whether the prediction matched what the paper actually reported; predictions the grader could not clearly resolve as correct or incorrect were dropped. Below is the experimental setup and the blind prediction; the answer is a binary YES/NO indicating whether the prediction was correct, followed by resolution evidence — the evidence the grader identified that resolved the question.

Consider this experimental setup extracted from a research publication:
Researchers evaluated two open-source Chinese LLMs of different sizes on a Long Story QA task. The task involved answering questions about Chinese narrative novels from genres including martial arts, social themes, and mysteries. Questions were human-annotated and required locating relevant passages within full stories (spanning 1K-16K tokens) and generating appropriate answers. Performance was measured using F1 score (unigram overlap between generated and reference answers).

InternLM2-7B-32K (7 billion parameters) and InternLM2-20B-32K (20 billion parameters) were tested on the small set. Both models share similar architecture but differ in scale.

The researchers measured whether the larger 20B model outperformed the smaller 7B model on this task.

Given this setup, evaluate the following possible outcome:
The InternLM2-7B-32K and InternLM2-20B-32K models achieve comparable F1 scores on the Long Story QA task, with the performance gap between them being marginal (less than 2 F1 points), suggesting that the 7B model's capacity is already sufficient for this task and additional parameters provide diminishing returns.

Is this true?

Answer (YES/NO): NO